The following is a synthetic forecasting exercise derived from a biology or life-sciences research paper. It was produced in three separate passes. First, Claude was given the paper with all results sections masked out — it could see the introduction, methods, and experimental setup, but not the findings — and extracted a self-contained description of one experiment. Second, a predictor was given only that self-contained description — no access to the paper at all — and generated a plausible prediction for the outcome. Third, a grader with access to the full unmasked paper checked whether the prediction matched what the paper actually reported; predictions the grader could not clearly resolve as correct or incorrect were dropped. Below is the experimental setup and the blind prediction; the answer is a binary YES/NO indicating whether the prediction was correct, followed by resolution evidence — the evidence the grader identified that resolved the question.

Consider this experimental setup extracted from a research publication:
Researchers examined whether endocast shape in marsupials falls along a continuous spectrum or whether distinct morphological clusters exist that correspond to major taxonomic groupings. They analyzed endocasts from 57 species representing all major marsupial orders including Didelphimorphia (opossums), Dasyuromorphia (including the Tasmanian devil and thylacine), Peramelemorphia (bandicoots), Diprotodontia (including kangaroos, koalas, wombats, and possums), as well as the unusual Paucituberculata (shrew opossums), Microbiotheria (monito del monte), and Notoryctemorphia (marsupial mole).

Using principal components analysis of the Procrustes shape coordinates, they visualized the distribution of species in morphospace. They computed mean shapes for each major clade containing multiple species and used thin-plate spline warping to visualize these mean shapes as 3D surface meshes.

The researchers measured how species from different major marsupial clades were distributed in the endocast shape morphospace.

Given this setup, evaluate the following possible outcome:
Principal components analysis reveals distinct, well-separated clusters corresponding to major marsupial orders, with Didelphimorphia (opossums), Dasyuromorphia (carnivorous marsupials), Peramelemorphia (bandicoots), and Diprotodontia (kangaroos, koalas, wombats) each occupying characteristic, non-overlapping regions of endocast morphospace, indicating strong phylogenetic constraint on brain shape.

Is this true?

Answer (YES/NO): NO